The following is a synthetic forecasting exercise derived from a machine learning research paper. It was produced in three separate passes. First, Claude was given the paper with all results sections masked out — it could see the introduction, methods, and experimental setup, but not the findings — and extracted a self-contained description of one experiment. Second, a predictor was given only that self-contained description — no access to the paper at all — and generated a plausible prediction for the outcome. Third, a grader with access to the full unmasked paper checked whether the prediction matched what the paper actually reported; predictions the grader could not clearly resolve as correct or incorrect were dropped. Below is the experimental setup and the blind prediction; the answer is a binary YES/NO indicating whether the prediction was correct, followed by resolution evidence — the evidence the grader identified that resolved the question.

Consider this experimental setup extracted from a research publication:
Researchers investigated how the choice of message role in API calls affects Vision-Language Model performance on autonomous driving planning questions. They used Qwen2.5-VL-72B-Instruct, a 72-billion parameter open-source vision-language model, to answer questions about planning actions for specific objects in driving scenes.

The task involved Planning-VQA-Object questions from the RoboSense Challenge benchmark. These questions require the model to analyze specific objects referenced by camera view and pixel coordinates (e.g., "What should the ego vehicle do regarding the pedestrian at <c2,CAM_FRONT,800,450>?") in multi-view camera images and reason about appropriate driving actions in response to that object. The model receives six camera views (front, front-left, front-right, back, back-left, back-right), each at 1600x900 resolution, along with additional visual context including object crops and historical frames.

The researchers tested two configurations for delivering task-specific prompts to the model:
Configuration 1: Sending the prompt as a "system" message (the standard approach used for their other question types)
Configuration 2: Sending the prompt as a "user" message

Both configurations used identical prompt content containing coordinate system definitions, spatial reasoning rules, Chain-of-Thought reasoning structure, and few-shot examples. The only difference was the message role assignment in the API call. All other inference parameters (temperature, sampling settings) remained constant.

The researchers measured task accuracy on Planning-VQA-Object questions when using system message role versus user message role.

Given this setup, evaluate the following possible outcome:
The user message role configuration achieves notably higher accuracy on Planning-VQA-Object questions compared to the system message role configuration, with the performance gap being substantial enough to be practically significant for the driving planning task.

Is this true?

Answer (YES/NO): YES